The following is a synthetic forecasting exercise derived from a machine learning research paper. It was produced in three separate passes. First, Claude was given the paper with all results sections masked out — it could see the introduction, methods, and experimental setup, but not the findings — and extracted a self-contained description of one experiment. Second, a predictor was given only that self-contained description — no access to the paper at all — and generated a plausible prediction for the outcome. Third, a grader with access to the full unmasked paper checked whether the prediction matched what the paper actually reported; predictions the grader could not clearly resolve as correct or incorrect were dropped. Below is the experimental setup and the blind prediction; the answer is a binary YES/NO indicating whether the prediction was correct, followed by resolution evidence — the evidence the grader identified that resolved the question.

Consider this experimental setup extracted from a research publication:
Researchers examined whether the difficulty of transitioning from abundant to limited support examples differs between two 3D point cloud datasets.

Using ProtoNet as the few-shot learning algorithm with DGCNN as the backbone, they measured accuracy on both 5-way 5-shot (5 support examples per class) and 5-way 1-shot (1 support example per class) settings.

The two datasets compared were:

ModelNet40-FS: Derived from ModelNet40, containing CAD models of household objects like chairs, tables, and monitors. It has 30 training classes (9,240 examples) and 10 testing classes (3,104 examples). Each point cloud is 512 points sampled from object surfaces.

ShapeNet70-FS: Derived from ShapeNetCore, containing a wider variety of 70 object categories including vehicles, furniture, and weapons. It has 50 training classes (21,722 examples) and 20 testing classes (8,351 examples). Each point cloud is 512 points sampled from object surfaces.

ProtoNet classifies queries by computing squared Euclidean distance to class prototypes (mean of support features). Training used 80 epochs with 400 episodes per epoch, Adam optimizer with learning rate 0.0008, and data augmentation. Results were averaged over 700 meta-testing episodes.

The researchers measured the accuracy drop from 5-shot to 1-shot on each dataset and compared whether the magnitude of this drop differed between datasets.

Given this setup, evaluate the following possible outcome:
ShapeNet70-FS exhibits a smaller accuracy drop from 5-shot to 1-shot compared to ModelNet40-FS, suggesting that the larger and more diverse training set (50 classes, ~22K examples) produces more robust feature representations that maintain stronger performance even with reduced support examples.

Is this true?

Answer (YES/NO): YES